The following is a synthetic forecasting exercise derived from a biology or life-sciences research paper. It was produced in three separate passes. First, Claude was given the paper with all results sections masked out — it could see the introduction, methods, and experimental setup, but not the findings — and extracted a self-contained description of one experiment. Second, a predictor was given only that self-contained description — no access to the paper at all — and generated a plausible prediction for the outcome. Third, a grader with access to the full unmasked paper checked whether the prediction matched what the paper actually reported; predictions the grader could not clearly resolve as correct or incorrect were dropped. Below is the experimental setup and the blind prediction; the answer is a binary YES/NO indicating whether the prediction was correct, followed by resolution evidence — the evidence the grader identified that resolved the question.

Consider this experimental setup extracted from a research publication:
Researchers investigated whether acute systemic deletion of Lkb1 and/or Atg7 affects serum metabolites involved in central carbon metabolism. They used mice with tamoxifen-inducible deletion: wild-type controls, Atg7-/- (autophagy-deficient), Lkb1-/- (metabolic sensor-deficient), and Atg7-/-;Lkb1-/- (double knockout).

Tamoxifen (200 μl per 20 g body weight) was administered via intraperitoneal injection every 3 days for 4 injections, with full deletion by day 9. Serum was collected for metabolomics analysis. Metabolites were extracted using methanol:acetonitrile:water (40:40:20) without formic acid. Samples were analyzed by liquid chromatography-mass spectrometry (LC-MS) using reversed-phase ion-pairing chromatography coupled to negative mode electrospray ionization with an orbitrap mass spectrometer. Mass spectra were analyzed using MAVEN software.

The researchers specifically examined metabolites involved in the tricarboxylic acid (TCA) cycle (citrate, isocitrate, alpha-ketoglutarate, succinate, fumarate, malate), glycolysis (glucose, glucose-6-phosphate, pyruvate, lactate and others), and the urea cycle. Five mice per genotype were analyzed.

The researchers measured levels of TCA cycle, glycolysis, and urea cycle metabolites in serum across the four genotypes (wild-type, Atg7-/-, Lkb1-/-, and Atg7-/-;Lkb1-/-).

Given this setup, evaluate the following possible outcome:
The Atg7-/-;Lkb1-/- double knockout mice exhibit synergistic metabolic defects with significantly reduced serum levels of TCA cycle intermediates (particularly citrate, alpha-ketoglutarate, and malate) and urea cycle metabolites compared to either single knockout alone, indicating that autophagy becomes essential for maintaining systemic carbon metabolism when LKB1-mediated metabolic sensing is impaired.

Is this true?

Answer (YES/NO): NO